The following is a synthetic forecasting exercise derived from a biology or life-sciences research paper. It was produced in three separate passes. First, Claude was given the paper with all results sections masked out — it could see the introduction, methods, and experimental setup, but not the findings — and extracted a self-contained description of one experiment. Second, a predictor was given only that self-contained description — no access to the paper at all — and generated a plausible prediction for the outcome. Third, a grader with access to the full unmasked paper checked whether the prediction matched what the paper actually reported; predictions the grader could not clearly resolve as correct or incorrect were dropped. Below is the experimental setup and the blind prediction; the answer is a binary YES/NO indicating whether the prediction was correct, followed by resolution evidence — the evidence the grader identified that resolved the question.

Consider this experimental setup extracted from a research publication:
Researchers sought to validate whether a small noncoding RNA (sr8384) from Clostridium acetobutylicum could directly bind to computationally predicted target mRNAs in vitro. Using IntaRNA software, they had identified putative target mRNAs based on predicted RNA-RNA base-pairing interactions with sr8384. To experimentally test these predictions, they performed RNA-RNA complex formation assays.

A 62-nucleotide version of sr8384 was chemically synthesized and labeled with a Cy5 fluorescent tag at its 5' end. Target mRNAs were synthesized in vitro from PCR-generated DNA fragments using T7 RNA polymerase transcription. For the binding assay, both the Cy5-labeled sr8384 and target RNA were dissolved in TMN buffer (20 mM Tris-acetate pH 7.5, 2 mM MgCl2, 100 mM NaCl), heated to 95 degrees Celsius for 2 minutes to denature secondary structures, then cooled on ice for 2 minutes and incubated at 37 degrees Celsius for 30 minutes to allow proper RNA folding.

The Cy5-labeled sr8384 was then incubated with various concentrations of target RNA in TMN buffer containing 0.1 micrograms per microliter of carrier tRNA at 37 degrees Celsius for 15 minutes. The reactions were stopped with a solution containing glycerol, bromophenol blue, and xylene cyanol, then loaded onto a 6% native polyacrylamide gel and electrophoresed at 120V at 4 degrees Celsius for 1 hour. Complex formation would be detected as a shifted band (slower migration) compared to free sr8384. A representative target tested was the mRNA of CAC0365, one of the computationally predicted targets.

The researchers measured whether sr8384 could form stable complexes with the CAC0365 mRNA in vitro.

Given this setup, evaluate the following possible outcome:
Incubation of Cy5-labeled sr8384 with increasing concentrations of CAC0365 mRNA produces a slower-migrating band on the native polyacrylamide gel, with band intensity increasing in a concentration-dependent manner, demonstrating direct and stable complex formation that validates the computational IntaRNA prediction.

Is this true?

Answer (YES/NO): YES